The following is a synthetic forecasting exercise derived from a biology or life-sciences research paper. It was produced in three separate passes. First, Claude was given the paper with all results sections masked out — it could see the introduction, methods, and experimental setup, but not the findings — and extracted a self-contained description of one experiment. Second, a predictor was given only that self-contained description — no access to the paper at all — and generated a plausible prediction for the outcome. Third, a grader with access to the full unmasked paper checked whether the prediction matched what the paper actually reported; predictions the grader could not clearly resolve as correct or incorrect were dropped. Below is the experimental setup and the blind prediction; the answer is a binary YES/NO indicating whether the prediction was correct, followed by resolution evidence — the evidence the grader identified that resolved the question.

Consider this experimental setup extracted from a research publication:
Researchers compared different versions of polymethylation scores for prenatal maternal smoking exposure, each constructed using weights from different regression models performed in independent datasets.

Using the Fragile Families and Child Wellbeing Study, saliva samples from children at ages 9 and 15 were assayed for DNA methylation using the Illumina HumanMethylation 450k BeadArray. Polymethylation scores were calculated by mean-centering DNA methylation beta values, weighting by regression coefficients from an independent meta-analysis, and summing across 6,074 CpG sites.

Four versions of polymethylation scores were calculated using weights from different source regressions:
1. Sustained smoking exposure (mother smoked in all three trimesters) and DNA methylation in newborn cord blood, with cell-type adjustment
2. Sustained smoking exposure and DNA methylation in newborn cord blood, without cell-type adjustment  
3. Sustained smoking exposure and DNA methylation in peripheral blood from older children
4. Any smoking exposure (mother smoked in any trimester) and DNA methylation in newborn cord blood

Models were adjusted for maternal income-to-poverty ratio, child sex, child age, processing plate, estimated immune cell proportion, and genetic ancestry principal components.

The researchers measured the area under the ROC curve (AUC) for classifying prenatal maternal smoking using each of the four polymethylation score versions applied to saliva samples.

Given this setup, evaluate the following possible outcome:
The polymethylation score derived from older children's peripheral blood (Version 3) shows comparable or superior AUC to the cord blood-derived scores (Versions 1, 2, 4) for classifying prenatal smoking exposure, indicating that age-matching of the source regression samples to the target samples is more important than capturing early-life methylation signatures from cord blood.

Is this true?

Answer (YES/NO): NO